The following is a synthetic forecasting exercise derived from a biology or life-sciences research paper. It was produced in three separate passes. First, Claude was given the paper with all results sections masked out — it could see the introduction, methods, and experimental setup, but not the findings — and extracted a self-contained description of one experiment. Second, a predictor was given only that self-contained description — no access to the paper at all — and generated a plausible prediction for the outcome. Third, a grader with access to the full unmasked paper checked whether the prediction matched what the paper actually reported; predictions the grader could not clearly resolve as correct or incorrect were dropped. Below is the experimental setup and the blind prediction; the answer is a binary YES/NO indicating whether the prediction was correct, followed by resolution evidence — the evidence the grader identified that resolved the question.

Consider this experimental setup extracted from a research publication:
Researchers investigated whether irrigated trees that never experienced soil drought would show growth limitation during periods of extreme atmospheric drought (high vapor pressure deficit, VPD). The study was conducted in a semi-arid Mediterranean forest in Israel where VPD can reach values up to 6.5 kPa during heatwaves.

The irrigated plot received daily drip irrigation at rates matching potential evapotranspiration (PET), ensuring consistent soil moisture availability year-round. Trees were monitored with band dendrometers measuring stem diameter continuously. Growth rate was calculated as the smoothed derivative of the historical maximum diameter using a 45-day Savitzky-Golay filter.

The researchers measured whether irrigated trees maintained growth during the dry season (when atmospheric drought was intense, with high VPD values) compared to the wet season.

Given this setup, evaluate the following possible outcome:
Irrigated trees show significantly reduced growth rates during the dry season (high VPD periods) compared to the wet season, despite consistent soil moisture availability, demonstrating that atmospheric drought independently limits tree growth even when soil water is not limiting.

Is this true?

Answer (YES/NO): NO